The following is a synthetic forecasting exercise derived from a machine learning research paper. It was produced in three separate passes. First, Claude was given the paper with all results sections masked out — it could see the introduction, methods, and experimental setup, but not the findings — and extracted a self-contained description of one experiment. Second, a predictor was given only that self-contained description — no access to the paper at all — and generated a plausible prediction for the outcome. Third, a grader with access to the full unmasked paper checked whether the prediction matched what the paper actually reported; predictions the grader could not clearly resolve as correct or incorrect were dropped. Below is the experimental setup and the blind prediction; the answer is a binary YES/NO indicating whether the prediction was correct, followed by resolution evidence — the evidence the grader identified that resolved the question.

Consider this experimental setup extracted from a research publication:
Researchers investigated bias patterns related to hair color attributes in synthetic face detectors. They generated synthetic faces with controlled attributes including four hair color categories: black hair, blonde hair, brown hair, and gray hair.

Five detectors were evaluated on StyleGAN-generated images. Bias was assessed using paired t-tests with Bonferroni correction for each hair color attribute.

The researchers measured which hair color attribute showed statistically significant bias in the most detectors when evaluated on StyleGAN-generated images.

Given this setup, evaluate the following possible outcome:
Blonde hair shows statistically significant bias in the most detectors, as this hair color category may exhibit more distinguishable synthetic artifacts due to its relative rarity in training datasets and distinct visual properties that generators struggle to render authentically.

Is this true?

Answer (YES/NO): NO